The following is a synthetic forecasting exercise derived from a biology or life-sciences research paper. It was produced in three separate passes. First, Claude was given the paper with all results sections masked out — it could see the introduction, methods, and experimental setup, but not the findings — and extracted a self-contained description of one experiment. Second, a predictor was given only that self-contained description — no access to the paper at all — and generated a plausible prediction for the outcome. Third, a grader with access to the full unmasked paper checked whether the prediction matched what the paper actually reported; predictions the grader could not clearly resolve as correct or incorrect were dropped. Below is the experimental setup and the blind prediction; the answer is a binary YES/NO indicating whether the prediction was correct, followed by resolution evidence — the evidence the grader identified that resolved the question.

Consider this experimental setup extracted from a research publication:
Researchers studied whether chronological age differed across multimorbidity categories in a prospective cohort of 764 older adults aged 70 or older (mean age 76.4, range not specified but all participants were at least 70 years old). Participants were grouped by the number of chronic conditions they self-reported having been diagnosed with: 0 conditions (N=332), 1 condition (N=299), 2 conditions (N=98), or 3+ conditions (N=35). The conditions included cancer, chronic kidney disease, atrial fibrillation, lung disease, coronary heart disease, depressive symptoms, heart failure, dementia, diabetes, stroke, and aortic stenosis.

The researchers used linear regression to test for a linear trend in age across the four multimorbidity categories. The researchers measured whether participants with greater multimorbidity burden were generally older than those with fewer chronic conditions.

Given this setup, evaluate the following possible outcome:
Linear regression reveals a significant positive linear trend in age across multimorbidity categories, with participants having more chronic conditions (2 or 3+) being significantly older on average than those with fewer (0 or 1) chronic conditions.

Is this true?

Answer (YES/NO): NO